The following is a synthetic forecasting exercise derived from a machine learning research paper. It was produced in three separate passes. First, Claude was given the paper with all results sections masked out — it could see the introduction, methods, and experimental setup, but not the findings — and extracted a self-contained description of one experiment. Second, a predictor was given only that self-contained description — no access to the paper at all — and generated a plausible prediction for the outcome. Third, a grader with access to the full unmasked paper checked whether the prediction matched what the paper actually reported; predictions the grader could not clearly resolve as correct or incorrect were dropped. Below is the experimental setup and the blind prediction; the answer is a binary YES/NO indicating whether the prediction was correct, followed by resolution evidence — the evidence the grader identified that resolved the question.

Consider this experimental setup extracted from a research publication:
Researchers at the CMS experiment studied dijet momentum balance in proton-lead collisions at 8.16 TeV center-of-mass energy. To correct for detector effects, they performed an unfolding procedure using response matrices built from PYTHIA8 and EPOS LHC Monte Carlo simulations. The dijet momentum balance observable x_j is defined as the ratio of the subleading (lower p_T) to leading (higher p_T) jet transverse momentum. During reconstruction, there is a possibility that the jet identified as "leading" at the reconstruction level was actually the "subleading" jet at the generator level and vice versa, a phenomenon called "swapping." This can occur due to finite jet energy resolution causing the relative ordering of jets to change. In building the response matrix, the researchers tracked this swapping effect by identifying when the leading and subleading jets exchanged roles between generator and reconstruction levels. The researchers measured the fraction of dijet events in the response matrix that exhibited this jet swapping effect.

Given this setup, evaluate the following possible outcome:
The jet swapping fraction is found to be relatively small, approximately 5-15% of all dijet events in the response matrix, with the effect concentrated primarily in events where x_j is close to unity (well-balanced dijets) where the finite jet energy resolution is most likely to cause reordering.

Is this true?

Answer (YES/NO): NO